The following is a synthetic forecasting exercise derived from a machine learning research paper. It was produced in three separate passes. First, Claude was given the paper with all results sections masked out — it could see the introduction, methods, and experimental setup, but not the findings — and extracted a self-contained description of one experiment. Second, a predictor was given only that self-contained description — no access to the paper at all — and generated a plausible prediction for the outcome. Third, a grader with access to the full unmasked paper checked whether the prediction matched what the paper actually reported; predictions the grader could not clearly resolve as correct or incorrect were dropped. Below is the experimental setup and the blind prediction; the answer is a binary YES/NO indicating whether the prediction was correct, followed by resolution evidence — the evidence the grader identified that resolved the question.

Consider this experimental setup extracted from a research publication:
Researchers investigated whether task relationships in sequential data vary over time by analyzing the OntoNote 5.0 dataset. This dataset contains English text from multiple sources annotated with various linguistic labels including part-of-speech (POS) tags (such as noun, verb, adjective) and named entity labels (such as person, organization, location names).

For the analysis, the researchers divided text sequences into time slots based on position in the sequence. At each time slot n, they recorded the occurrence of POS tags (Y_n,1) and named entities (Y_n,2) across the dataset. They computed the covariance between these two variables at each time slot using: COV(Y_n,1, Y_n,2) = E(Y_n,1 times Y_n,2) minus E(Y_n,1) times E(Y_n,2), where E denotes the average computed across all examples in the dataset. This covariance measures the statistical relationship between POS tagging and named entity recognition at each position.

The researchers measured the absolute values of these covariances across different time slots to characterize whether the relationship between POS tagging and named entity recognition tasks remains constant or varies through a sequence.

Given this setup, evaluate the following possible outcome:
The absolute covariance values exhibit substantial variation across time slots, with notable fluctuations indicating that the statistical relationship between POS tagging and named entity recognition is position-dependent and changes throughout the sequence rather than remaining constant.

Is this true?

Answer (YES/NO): YES